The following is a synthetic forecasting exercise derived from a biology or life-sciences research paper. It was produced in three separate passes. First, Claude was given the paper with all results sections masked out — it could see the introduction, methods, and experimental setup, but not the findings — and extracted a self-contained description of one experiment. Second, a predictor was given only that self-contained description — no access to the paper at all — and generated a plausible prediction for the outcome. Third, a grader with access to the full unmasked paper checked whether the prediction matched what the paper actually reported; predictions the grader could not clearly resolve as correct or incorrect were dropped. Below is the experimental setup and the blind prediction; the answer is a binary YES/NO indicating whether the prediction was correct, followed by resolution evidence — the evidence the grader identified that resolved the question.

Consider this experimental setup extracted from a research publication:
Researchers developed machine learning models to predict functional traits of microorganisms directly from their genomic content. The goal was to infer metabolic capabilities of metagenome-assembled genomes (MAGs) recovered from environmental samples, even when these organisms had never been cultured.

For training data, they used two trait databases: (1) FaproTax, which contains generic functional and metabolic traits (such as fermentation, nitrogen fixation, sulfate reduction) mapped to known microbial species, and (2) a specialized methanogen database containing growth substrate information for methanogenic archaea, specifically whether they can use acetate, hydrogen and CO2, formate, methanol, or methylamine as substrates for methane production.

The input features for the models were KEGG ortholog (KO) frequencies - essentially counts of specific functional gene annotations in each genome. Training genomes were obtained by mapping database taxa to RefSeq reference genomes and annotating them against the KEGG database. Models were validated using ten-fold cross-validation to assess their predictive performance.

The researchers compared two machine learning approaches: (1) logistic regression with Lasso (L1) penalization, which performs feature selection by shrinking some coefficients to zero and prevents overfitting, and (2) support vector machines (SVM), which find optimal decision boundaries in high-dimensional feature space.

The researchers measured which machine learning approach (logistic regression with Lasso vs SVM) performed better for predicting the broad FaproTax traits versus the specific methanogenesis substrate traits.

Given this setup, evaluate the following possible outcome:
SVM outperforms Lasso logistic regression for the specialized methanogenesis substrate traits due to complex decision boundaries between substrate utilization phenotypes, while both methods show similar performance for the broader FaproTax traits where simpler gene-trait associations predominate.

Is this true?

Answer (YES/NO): NO